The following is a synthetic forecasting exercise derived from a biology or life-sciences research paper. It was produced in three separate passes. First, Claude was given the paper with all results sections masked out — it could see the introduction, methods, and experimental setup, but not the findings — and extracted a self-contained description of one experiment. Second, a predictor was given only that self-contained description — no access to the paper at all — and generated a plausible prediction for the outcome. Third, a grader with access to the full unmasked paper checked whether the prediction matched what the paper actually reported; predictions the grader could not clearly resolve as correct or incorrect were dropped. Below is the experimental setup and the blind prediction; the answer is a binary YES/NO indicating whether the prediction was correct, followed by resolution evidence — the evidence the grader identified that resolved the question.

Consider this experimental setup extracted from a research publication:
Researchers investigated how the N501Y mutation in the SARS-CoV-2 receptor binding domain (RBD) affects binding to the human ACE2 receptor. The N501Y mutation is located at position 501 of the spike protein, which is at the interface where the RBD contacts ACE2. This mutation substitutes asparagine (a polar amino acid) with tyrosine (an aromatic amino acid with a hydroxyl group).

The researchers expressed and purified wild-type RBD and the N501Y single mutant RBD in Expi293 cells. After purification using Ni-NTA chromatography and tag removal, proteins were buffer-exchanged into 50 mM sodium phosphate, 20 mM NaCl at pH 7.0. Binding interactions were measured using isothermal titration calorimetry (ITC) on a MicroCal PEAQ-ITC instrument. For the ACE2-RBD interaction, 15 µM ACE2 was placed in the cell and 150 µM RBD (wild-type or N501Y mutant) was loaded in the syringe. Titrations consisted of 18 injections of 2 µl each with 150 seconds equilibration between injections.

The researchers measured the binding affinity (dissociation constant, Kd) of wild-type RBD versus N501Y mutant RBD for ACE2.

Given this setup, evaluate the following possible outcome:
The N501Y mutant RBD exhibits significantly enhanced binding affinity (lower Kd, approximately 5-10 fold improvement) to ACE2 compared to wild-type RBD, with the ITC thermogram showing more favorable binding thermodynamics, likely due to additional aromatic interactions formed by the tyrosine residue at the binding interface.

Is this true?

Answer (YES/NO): NO